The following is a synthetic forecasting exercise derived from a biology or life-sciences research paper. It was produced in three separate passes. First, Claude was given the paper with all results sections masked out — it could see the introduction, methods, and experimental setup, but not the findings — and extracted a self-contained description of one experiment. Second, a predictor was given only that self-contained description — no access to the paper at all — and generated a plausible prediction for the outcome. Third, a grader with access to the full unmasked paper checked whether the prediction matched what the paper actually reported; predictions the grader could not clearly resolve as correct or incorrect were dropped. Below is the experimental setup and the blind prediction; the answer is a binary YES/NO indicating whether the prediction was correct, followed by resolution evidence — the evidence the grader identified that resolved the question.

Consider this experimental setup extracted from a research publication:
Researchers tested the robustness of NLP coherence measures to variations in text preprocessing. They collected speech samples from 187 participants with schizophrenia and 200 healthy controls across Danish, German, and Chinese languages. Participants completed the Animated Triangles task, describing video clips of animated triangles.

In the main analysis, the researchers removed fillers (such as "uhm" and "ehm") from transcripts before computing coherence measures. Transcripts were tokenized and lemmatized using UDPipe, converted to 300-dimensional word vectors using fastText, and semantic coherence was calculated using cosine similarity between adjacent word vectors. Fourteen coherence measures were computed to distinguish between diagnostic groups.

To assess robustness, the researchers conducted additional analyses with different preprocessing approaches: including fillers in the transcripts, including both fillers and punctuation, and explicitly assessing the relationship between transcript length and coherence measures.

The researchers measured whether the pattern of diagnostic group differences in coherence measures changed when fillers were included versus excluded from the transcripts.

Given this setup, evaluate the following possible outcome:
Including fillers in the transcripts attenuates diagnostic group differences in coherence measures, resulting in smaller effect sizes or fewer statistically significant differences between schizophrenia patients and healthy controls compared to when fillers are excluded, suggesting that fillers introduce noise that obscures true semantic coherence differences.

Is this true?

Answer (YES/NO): NO